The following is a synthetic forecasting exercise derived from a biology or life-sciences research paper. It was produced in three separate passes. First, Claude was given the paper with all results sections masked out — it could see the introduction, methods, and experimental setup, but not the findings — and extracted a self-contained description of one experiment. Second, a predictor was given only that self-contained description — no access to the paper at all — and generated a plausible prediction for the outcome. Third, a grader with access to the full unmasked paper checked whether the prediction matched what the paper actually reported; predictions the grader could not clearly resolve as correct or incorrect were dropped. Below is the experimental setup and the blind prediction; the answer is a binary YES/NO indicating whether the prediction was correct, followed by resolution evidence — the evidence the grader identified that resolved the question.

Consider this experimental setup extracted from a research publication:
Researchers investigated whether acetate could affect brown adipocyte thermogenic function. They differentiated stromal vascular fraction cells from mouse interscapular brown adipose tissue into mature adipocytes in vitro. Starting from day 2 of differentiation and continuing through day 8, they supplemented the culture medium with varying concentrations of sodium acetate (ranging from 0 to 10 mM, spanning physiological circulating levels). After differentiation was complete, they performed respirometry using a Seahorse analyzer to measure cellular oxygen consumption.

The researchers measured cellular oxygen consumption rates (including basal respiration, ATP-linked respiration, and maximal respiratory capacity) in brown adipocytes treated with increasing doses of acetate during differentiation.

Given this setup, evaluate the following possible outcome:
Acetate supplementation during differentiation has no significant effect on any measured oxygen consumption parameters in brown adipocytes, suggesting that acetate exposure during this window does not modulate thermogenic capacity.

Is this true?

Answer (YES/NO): NO